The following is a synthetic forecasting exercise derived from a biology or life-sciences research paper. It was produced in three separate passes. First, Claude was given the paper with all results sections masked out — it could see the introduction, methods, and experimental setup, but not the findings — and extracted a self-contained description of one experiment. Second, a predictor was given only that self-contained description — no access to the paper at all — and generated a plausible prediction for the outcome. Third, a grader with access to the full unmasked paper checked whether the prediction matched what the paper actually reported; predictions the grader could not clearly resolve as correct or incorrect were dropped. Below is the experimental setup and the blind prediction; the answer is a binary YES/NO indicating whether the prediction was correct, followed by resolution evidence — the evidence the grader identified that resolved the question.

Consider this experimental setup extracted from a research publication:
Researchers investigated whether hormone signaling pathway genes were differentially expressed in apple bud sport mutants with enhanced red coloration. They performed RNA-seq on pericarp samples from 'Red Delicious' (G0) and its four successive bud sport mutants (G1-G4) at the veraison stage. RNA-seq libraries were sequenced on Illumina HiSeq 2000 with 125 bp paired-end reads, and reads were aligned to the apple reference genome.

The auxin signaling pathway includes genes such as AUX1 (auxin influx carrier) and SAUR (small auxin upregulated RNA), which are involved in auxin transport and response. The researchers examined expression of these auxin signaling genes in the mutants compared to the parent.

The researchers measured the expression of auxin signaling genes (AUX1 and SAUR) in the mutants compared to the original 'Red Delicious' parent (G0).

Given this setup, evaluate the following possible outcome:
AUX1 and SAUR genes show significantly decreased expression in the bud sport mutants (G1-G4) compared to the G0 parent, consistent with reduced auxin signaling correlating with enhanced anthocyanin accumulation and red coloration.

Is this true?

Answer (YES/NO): NO